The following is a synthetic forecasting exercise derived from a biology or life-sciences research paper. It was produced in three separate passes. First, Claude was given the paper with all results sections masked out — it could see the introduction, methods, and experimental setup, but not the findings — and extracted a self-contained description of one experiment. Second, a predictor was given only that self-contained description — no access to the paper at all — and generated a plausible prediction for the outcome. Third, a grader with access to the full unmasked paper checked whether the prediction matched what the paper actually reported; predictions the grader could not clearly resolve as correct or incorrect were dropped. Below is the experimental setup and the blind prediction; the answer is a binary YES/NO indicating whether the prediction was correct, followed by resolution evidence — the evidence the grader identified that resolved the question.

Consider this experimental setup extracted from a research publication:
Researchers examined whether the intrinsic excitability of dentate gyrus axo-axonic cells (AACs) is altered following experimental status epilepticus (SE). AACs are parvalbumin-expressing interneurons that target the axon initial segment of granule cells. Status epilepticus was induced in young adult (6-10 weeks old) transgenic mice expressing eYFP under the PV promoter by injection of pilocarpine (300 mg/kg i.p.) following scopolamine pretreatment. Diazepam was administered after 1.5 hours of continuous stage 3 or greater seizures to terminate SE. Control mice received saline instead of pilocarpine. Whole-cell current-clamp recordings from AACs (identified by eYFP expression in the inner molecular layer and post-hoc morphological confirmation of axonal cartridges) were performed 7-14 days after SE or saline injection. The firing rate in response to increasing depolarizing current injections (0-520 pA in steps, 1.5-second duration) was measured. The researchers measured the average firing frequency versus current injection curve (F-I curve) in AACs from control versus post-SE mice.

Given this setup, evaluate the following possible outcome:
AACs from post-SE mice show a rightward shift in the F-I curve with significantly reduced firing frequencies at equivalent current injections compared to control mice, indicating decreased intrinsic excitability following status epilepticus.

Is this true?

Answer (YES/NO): YES